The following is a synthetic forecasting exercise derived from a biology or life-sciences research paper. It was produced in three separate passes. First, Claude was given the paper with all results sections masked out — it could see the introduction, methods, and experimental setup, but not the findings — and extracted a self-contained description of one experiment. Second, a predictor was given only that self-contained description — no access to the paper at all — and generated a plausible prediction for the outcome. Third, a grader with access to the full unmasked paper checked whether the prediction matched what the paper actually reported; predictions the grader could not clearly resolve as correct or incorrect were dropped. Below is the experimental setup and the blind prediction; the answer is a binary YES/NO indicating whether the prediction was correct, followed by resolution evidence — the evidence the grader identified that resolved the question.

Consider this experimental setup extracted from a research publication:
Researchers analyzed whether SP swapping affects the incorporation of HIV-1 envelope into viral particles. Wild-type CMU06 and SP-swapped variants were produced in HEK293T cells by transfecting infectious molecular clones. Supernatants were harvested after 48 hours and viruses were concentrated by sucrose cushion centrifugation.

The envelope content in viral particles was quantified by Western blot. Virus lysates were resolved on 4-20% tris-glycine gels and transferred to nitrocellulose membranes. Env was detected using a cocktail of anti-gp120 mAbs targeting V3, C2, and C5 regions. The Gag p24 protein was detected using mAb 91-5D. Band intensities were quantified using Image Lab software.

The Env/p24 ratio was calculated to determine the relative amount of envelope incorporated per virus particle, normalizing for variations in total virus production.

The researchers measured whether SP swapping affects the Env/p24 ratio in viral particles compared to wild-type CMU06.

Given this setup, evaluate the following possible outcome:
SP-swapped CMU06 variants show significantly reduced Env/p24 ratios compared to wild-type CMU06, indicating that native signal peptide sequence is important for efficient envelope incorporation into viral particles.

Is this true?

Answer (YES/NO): NO